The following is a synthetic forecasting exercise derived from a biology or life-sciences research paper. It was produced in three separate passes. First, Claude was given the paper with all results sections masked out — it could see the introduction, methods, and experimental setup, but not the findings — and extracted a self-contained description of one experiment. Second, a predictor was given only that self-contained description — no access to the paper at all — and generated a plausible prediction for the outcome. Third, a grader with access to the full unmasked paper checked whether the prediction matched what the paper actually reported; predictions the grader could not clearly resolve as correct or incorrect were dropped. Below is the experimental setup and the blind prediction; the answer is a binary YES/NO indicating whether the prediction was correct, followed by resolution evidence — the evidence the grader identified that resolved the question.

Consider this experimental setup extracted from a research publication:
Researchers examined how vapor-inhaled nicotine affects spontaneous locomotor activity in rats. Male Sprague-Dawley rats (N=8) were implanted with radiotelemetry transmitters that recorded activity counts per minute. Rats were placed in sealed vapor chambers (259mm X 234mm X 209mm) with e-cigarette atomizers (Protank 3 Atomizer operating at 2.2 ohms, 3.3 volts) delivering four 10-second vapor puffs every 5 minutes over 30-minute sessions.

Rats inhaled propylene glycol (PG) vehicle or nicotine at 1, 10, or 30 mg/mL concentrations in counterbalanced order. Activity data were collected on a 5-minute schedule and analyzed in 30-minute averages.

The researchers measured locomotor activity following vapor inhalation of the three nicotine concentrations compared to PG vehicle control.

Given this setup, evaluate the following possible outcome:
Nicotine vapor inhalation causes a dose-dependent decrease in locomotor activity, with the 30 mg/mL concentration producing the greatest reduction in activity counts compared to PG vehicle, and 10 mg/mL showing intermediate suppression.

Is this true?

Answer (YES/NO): NO